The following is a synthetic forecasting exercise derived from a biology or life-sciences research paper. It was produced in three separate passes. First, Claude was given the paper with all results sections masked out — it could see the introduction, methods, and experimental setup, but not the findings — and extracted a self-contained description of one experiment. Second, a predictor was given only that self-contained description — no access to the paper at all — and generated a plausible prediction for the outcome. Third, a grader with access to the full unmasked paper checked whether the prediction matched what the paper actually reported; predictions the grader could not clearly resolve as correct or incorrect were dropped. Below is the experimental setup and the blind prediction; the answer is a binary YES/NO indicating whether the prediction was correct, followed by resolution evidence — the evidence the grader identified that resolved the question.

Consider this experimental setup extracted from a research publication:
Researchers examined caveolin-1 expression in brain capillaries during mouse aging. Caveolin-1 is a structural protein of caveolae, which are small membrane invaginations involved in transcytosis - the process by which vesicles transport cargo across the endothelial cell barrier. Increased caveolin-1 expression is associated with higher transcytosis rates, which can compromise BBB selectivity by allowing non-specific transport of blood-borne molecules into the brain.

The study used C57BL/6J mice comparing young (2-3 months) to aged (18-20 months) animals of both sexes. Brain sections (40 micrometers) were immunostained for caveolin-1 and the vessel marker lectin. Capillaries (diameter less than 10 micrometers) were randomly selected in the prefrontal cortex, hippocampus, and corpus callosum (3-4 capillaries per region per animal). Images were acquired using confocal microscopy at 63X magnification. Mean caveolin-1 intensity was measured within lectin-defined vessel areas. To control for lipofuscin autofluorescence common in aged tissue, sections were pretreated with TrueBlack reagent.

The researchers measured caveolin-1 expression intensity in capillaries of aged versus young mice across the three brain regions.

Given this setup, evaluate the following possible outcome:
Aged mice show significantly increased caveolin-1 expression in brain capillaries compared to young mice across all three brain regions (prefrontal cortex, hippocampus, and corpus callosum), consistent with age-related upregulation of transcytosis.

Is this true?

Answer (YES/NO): NO